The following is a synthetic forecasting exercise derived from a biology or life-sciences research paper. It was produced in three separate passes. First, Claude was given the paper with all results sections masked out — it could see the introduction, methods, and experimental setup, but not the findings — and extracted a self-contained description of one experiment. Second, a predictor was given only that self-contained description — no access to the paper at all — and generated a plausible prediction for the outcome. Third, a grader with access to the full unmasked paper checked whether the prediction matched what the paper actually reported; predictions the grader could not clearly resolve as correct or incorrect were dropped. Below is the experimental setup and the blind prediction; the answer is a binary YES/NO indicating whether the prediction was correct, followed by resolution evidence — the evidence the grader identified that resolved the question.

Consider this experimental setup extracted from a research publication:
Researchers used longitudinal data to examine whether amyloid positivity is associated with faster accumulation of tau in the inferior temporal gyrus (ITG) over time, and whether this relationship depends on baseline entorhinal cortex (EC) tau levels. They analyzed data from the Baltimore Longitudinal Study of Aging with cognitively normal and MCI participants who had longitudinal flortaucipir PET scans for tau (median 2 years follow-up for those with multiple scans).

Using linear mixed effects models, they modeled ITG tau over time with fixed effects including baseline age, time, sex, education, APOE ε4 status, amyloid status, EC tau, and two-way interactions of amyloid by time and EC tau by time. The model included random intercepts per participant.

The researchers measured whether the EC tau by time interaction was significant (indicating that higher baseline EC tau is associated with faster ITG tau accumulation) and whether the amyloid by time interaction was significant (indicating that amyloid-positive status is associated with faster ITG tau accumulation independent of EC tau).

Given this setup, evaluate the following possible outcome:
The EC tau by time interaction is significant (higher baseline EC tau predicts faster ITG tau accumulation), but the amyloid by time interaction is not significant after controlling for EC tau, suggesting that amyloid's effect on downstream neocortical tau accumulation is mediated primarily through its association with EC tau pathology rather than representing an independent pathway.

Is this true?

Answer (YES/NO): NO